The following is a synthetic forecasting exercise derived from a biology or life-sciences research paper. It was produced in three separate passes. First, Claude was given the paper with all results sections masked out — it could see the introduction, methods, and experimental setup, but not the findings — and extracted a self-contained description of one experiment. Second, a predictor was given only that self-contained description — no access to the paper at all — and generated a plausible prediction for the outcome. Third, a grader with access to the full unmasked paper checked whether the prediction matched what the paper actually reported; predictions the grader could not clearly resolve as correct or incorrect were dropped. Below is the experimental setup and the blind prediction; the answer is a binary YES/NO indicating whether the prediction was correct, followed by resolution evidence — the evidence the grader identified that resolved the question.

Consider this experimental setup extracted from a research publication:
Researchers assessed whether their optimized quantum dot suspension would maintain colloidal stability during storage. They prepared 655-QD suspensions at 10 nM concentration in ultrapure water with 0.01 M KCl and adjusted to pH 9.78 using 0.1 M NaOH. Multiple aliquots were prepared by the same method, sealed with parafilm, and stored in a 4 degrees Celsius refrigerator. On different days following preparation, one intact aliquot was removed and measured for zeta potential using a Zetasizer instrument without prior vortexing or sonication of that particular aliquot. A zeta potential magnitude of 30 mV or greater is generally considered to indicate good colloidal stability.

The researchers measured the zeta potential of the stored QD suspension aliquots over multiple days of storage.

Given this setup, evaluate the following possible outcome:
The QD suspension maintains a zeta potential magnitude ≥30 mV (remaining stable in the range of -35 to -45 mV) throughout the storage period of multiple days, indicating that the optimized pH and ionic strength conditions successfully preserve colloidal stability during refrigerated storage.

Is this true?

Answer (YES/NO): NO